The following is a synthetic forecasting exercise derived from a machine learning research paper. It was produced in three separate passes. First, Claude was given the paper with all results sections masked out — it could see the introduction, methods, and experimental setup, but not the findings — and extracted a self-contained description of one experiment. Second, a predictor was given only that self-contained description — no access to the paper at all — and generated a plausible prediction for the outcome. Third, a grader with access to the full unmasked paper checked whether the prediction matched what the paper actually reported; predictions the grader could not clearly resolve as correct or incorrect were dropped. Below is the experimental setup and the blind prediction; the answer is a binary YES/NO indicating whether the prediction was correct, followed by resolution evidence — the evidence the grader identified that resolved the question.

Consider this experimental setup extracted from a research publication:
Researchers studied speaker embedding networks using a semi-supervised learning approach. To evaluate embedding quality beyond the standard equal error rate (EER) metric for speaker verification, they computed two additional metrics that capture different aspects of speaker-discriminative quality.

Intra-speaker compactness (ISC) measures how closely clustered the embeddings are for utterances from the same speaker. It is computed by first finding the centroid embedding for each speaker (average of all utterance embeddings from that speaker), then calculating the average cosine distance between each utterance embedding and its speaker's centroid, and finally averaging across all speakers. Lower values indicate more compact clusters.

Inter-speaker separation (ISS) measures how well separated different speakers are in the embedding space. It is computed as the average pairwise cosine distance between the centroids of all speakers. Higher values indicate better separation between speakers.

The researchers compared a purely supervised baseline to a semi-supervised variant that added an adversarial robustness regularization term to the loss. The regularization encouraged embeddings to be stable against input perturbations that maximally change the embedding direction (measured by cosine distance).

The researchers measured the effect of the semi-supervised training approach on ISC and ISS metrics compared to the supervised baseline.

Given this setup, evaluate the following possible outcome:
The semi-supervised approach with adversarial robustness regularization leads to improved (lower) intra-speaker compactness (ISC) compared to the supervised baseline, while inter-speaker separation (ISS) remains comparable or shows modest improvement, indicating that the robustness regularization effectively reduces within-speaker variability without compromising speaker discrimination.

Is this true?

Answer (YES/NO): NO